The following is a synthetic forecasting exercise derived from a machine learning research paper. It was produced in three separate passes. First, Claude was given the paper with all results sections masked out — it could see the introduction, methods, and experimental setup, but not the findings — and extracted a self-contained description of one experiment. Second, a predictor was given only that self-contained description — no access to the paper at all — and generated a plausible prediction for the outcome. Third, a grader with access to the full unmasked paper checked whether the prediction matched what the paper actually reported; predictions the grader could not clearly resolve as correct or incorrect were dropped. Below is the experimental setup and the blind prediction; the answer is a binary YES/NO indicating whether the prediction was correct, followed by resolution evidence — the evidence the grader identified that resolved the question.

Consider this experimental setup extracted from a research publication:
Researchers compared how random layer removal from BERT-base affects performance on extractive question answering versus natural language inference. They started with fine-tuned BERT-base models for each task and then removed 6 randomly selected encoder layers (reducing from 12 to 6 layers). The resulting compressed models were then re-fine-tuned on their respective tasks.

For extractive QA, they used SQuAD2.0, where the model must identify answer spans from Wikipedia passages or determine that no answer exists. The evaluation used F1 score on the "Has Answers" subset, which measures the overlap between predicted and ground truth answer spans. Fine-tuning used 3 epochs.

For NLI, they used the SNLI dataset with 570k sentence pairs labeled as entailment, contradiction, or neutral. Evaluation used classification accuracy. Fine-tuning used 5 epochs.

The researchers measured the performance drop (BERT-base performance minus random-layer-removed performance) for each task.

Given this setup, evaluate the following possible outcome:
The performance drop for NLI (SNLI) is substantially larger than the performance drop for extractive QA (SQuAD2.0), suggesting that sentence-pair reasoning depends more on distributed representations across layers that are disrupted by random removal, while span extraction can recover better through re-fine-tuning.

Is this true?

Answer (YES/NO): NO